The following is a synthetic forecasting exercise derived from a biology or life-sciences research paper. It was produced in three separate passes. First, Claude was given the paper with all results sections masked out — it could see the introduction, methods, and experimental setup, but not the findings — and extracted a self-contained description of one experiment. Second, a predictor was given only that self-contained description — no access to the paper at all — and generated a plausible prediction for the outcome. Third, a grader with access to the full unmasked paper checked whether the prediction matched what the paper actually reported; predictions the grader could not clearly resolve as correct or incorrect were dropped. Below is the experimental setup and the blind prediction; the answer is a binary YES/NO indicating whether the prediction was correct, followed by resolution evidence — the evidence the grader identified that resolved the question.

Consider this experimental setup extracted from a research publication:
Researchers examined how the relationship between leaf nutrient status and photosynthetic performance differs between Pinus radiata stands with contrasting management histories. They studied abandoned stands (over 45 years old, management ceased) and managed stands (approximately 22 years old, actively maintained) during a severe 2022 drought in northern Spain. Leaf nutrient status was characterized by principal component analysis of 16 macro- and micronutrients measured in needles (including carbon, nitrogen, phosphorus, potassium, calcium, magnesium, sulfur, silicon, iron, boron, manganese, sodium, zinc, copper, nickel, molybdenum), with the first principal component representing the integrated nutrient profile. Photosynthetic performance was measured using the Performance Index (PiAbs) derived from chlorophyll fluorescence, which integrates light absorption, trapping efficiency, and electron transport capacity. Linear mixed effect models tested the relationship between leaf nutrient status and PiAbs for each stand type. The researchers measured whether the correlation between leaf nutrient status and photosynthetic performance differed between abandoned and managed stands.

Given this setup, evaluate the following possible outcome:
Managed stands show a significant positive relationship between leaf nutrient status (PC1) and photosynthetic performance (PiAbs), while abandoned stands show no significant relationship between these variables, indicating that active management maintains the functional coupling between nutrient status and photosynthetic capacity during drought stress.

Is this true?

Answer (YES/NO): NO